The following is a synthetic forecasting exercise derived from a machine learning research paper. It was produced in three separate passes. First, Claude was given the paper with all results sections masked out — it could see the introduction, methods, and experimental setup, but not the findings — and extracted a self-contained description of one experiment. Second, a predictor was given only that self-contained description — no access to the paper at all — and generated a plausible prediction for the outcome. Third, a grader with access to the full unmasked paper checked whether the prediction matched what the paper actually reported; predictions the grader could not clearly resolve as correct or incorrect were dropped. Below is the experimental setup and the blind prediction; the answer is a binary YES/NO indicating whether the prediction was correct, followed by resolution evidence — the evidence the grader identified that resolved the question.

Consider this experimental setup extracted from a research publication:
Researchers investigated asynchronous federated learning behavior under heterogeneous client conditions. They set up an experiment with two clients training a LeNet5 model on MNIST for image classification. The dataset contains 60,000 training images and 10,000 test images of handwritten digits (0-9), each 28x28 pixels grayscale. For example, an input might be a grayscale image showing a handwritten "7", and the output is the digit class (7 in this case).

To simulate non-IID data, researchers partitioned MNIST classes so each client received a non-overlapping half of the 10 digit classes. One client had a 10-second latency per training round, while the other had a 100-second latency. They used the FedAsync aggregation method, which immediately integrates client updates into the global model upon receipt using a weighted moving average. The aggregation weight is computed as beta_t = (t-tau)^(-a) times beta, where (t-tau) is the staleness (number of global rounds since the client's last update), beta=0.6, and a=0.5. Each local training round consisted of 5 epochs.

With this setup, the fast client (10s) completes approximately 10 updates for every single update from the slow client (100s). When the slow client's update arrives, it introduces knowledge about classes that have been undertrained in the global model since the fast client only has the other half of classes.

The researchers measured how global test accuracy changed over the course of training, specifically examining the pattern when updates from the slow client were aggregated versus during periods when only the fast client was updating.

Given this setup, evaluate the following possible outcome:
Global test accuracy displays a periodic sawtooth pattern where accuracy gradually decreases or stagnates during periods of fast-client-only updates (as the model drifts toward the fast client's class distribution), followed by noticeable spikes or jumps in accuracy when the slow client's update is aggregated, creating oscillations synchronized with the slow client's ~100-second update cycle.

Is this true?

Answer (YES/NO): YES